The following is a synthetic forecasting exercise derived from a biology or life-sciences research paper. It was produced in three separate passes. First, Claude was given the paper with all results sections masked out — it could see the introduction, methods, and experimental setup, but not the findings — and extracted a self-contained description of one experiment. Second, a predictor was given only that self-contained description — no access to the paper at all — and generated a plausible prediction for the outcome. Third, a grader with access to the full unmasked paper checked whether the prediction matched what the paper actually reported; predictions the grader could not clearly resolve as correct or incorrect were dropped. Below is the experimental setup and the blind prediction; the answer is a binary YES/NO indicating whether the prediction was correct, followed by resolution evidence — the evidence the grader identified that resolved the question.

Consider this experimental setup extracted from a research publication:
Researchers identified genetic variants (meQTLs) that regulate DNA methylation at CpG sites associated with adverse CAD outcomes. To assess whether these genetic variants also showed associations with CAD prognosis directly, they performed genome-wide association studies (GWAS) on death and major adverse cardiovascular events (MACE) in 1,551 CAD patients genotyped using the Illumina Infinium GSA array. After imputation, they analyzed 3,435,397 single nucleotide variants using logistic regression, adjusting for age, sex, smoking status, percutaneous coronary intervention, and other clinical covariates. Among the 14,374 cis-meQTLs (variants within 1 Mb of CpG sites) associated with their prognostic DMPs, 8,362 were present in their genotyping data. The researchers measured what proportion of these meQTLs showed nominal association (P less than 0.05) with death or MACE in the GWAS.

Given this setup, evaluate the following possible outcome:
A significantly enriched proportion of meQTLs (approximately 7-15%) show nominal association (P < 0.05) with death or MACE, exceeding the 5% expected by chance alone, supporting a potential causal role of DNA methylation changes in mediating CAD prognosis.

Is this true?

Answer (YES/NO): NO